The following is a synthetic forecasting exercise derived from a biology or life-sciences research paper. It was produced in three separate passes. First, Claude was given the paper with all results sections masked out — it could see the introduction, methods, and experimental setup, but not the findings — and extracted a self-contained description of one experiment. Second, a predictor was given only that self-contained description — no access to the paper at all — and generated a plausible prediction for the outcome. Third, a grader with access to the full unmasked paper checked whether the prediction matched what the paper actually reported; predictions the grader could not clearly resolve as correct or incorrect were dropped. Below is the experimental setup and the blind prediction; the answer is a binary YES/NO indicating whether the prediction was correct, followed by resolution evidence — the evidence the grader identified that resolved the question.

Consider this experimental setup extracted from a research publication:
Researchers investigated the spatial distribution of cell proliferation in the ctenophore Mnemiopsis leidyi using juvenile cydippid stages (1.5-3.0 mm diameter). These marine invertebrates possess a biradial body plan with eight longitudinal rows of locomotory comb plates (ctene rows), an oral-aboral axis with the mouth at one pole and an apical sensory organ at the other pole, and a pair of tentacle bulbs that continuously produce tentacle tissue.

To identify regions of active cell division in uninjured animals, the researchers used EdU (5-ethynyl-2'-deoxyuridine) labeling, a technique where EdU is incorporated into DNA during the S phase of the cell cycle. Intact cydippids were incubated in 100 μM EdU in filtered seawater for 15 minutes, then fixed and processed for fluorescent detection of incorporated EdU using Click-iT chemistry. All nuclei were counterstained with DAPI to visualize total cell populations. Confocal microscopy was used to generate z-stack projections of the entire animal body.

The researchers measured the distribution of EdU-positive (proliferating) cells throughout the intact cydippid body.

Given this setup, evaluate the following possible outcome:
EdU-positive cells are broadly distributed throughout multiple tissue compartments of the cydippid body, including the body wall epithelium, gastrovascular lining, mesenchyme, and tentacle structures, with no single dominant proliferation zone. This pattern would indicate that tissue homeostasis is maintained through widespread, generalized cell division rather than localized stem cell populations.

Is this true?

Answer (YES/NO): NO